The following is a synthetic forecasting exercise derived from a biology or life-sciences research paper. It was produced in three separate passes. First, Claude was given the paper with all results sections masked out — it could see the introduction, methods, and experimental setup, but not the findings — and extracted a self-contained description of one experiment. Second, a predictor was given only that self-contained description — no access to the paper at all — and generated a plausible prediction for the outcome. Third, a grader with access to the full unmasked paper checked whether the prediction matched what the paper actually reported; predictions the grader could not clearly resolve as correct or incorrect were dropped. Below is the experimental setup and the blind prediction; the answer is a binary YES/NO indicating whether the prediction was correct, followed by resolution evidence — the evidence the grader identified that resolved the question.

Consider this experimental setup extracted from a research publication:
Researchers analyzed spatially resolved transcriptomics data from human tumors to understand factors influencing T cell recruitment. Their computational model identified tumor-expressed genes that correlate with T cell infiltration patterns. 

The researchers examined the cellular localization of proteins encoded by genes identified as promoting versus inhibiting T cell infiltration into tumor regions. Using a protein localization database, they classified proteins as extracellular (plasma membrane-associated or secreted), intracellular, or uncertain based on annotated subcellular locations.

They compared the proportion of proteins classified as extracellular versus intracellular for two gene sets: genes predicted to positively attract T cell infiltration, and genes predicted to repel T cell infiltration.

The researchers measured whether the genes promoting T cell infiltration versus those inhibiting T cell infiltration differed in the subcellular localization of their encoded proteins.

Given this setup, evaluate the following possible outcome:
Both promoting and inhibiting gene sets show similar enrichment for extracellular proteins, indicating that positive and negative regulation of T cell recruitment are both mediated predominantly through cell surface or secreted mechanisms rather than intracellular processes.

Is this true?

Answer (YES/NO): NO